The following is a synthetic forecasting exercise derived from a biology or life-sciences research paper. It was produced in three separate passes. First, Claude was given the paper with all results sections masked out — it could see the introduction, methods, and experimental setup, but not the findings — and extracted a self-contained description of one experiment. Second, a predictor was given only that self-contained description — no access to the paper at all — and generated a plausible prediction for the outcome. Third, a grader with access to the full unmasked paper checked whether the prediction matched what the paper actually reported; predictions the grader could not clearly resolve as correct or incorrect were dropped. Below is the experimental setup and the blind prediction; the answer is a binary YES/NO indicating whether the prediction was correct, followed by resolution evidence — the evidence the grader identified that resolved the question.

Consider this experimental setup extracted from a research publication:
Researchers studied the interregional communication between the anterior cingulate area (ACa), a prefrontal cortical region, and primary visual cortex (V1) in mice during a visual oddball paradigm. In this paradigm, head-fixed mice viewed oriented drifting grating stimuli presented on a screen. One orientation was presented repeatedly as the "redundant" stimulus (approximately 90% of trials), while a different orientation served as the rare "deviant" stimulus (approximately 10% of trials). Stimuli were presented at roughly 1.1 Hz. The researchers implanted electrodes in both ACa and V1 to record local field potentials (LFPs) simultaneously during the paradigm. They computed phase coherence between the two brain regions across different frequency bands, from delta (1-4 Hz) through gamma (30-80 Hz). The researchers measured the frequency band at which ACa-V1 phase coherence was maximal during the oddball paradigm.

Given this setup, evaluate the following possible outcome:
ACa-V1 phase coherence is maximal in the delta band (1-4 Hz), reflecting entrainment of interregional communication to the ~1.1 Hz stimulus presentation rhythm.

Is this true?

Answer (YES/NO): NO